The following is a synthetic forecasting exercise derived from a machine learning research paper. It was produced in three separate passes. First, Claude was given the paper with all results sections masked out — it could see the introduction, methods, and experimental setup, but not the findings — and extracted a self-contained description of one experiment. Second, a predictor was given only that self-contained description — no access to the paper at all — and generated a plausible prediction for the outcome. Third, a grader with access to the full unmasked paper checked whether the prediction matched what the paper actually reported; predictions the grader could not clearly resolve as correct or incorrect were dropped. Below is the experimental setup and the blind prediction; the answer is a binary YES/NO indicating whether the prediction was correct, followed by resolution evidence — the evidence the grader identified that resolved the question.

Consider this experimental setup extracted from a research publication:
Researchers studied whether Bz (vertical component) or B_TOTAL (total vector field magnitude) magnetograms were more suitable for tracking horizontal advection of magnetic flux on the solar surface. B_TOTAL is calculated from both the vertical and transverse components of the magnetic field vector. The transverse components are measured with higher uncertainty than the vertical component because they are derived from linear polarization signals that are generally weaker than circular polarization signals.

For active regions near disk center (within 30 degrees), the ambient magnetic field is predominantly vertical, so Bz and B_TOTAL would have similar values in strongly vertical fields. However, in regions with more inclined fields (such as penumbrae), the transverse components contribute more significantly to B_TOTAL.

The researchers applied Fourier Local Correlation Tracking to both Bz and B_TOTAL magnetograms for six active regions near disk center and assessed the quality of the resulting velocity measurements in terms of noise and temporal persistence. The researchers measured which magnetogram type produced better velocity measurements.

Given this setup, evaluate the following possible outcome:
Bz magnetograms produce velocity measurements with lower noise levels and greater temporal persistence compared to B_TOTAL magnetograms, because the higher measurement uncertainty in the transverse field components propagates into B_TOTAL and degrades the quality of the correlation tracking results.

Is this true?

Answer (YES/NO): YES